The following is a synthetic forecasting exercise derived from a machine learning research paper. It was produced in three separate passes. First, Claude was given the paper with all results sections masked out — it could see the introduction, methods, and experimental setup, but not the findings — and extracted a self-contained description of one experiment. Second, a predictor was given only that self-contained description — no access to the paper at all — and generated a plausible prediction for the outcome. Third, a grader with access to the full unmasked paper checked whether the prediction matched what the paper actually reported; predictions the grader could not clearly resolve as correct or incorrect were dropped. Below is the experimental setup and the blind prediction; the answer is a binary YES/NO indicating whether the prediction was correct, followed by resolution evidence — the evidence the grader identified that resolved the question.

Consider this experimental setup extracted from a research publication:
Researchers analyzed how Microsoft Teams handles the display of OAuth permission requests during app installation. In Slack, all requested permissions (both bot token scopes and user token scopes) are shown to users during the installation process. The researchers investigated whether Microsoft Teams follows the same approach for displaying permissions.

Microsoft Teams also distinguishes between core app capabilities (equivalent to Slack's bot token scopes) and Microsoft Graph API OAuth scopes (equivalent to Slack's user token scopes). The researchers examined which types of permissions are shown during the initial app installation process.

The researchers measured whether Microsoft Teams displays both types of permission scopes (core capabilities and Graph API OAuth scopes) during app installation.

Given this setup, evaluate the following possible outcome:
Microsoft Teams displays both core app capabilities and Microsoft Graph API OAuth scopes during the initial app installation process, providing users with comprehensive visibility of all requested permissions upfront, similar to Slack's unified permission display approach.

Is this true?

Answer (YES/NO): NO